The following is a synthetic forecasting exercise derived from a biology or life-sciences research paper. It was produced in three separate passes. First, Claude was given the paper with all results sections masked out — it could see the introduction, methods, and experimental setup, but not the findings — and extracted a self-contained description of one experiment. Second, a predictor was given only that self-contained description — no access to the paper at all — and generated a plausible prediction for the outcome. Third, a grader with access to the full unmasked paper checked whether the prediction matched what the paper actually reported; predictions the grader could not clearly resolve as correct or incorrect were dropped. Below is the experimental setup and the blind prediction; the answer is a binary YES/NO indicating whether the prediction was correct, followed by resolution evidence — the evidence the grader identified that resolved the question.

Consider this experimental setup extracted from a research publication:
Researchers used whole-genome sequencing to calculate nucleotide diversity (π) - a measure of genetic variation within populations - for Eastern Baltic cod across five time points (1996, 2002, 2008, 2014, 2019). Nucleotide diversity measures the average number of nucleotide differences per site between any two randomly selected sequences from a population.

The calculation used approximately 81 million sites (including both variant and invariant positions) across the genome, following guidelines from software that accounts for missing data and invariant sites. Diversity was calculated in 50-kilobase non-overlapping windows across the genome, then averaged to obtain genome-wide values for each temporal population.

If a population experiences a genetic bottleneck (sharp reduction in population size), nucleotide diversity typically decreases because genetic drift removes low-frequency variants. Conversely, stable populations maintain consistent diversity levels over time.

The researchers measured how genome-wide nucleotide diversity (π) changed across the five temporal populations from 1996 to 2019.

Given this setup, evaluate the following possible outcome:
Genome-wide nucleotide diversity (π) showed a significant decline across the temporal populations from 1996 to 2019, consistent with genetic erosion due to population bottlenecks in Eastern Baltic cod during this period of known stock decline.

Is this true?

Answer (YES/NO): NO